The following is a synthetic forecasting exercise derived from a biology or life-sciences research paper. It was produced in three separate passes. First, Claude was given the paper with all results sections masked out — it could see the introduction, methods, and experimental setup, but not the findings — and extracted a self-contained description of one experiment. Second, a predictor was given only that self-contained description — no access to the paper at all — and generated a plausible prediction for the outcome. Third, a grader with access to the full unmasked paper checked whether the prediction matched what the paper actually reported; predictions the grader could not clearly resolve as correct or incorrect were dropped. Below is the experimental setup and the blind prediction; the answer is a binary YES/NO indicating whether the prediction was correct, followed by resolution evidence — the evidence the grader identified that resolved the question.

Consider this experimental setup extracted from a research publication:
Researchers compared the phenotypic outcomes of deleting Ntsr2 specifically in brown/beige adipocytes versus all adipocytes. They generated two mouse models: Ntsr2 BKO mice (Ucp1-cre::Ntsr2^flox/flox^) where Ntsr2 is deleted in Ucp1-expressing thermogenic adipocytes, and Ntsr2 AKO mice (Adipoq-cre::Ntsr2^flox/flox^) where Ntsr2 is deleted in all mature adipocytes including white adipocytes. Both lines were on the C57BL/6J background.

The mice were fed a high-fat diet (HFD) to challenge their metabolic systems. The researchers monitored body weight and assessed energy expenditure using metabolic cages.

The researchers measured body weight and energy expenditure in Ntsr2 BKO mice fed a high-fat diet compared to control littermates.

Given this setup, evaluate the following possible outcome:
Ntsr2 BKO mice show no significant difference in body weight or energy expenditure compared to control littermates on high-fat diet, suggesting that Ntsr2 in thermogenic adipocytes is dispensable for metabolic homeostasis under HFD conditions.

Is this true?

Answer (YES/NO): NO